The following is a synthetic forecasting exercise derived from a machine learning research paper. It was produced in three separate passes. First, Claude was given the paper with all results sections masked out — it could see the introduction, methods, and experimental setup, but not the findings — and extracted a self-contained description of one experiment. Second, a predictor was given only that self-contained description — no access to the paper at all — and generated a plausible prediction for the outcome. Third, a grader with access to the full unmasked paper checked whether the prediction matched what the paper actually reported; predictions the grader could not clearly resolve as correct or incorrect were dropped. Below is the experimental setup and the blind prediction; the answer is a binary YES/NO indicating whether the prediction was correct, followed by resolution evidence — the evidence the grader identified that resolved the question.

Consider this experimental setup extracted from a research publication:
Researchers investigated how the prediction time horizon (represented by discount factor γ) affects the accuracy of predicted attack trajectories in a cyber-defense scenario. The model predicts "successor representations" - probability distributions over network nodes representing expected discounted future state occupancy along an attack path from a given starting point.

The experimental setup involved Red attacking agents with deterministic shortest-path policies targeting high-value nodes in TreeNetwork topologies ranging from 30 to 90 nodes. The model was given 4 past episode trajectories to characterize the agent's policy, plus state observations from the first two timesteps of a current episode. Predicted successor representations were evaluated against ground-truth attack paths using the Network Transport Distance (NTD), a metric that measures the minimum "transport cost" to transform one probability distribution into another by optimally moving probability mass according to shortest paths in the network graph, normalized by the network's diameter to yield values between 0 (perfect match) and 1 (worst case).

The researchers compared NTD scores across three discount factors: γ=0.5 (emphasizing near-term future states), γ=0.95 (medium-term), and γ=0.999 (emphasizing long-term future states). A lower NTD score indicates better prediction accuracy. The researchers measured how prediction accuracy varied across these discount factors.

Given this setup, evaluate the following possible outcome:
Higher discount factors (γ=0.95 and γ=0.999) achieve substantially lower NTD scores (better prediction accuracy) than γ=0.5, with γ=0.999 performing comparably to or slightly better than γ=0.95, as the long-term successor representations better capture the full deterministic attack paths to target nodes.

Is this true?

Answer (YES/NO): NO